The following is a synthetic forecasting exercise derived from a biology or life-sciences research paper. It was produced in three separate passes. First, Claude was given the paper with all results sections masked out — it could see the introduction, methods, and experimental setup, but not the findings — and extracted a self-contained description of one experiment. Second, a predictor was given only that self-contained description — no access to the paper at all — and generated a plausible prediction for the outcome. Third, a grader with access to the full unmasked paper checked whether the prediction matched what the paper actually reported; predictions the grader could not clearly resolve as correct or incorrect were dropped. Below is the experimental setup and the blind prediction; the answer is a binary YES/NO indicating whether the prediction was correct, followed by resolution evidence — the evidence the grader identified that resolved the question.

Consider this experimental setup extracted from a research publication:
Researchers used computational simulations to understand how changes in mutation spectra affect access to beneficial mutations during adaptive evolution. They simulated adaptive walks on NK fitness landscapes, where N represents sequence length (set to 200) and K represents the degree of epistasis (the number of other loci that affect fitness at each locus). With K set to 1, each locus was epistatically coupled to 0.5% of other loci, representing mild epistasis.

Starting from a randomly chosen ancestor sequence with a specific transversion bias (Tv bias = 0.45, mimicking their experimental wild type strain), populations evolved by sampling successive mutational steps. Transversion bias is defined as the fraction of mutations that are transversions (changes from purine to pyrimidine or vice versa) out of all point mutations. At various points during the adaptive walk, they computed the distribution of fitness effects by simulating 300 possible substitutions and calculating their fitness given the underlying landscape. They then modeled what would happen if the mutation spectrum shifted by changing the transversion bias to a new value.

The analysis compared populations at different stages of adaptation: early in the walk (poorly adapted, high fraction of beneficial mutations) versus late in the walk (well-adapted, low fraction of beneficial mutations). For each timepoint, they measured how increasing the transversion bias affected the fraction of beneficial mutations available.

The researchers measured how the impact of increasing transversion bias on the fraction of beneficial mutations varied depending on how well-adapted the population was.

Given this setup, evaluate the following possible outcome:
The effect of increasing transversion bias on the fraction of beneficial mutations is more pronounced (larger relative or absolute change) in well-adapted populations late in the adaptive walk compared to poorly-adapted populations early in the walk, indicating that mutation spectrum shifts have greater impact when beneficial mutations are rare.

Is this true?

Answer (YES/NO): YES